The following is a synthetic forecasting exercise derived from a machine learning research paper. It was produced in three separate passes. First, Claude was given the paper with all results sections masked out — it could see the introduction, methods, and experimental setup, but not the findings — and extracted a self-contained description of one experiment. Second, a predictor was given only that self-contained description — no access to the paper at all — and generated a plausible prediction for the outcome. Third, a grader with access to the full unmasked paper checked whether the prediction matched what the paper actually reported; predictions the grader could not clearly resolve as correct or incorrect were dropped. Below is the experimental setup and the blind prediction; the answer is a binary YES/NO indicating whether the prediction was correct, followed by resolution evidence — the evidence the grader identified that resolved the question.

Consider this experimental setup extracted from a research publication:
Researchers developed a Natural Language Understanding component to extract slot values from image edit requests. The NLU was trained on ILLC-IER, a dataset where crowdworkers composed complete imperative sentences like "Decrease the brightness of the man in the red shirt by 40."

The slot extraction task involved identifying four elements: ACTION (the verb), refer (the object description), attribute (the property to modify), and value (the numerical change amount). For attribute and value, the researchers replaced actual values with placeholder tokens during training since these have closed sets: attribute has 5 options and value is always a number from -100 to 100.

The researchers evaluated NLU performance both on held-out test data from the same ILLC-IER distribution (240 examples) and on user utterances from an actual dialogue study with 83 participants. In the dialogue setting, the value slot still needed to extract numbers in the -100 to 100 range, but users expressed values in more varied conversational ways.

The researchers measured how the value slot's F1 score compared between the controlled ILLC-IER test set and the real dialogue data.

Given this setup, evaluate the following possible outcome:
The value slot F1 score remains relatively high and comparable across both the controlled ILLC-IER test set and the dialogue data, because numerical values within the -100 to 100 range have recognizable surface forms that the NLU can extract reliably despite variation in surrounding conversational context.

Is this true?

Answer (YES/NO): YES